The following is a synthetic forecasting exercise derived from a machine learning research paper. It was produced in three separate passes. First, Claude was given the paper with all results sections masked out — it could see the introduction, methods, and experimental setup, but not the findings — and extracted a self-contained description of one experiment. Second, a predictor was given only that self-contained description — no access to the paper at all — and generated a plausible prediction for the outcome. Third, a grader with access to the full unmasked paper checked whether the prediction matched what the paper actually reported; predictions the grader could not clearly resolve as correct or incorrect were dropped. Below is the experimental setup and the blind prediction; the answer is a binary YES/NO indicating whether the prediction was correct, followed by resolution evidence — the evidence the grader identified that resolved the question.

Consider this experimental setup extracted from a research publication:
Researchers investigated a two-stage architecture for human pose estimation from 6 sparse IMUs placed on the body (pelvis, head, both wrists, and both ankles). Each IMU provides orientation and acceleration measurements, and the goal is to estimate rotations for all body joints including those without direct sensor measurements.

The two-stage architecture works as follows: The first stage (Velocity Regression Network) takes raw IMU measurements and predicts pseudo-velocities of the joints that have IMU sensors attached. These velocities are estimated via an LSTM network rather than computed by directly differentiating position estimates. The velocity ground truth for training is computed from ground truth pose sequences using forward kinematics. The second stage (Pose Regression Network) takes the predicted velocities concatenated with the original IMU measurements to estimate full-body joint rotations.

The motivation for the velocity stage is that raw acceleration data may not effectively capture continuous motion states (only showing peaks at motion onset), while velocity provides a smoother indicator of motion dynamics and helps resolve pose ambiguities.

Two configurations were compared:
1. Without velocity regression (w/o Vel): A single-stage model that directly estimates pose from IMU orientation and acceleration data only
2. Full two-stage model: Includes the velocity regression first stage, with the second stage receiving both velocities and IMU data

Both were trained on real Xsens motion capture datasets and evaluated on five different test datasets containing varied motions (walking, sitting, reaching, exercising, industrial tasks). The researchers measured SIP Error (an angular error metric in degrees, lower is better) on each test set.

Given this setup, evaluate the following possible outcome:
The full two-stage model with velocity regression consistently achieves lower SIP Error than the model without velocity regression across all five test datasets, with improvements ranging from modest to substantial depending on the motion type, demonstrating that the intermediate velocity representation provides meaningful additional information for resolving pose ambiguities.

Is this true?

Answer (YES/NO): YES